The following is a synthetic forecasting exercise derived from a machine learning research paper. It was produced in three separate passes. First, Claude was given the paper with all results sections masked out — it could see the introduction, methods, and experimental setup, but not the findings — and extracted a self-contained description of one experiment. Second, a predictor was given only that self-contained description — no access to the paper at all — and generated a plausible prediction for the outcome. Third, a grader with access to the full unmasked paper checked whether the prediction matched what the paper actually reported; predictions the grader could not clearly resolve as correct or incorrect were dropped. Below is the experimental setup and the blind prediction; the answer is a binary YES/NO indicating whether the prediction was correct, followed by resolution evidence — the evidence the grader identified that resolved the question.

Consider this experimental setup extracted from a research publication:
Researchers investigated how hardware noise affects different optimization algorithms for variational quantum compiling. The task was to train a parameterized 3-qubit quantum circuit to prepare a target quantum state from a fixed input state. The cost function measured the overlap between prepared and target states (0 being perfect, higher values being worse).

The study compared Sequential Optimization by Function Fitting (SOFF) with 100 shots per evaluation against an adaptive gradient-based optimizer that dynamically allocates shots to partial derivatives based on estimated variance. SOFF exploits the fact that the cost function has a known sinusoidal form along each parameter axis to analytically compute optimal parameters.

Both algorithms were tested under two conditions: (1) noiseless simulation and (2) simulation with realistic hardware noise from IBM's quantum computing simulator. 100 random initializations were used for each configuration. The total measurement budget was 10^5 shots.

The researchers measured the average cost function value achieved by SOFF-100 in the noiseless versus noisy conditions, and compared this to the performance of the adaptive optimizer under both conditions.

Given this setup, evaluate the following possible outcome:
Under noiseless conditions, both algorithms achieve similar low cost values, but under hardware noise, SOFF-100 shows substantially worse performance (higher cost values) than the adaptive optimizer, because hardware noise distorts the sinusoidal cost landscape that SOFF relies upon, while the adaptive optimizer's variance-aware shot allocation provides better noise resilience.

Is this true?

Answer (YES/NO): YES